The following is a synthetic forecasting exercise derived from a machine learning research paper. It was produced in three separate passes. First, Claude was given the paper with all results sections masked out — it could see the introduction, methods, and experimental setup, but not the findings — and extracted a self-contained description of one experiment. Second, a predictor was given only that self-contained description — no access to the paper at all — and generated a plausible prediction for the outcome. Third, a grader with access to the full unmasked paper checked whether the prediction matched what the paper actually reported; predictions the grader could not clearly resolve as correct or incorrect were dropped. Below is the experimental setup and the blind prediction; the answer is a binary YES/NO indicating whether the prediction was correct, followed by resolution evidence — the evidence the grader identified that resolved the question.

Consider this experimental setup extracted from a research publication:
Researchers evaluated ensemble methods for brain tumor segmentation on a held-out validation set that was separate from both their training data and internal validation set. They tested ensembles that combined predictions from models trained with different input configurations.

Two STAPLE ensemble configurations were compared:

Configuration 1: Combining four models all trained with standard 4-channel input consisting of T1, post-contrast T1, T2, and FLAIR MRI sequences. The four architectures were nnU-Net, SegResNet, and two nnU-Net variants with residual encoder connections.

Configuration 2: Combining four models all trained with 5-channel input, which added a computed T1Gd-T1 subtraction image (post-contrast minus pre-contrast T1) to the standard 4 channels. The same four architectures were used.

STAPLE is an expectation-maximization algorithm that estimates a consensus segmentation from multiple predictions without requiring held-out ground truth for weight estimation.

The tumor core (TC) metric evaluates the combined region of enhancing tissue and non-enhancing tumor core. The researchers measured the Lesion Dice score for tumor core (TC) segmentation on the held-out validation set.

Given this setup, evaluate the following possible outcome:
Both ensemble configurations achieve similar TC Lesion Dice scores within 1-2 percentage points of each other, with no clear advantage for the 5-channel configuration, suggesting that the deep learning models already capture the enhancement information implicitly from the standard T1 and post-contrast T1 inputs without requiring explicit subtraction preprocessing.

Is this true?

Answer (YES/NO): YES